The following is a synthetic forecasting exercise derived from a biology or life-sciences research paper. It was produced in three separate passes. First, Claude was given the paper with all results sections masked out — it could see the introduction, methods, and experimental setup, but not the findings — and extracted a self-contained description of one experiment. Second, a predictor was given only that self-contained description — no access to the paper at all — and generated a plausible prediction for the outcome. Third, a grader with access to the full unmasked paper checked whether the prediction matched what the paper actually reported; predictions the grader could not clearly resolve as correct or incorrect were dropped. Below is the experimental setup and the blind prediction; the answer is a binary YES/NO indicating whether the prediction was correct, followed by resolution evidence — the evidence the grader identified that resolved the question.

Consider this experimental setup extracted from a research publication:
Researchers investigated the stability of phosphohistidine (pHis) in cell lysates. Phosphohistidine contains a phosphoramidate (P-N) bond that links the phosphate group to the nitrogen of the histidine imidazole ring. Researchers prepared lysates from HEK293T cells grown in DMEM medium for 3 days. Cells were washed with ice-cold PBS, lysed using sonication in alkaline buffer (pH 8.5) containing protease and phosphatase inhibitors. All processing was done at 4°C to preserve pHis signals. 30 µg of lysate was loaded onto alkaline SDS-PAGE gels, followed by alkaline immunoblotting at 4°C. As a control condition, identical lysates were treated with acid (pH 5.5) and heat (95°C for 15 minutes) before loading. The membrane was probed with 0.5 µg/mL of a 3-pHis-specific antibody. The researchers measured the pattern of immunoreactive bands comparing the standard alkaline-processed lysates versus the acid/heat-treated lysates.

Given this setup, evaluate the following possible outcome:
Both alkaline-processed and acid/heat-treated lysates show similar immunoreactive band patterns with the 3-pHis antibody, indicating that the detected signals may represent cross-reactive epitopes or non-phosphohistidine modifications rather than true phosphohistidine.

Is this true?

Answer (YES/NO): NO